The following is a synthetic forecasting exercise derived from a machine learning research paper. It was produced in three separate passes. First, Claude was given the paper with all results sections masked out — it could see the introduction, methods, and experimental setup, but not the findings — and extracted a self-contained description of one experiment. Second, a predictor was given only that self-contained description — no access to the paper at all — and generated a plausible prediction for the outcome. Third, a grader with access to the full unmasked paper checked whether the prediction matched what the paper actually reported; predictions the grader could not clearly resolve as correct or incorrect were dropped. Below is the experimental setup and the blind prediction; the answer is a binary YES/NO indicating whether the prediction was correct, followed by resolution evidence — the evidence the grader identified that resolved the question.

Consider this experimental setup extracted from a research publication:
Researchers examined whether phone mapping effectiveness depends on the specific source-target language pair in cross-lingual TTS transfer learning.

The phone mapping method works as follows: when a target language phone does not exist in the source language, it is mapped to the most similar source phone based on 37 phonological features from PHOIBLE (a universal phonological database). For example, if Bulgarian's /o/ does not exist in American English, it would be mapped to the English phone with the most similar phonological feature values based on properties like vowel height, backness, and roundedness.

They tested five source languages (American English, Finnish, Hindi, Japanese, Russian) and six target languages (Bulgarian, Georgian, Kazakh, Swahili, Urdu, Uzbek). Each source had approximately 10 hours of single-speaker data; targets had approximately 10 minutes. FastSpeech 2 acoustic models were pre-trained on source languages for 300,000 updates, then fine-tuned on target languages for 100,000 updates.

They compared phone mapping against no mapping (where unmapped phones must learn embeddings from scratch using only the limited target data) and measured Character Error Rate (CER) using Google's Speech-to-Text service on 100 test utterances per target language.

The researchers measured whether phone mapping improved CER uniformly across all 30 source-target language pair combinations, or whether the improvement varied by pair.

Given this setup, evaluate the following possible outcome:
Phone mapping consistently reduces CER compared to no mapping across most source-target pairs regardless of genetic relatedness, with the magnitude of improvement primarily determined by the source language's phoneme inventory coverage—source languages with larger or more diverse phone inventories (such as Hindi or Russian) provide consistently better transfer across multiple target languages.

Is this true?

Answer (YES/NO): NO